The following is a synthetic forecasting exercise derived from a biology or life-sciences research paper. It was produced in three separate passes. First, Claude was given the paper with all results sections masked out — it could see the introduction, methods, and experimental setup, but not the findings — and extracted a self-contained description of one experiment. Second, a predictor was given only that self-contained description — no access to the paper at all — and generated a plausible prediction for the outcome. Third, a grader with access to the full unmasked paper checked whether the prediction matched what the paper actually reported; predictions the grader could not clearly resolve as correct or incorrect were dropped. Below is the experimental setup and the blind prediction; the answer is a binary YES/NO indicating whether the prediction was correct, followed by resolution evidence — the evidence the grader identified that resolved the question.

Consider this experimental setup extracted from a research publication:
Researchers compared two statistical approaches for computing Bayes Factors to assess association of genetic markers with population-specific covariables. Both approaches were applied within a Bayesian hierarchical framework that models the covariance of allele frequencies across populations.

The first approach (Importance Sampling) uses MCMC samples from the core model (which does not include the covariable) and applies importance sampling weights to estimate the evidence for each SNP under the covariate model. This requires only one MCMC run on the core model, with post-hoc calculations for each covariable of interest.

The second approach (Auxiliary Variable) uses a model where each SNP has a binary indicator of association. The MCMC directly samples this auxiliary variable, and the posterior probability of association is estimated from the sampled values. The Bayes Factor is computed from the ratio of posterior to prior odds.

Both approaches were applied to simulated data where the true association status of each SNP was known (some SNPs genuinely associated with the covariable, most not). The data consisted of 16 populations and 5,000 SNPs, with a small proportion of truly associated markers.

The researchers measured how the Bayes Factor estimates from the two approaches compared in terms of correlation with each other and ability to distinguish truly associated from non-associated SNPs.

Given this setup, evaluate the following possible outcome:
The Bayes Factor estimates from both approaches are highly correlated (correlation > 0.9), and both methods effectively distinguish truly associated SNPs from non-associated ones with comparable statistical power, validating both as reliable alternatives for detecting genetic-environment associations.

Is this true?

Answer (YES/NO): NO